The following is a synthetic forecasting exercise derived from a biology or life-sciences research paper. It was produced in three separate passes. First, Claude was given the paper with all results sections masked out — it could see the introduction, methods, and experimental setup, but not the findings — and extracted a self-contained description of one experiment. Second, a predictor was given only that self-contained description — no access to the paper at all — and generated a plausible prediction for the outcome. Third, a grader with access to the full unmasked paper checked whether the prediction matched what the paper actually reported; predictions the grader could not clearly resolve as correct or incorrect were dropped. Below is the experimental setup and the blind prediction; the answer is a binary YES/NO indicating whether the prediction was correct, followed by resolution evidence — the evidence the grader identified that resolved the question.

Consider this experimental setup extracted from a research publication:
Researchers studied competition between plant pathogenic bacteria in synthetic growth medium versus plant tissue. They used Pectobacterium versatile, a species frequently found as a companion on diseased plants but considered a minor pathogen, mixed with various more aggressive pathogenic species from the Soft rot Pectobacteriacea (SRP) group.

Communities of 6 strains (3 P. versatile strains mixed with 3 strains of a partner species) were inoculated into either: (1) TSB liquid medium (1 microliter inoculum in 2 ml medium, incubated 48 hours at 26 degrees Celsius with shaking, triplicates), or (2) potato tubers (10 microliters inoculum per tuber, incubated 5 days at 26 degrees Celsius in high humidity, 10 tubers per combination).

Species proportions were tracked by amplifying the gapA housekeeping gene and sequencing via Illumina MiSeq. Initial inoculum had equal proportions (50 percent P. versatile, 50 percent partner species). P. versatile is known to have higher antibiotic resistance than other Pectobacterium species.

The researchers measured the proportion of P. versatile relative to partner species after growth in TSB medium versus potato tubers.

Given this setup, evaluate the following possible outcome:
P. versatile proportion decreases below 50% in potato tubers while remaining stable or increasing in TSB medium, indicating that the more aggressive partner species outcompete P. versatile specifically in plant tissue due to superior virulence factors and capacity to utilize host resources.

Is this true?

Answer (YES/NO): NO